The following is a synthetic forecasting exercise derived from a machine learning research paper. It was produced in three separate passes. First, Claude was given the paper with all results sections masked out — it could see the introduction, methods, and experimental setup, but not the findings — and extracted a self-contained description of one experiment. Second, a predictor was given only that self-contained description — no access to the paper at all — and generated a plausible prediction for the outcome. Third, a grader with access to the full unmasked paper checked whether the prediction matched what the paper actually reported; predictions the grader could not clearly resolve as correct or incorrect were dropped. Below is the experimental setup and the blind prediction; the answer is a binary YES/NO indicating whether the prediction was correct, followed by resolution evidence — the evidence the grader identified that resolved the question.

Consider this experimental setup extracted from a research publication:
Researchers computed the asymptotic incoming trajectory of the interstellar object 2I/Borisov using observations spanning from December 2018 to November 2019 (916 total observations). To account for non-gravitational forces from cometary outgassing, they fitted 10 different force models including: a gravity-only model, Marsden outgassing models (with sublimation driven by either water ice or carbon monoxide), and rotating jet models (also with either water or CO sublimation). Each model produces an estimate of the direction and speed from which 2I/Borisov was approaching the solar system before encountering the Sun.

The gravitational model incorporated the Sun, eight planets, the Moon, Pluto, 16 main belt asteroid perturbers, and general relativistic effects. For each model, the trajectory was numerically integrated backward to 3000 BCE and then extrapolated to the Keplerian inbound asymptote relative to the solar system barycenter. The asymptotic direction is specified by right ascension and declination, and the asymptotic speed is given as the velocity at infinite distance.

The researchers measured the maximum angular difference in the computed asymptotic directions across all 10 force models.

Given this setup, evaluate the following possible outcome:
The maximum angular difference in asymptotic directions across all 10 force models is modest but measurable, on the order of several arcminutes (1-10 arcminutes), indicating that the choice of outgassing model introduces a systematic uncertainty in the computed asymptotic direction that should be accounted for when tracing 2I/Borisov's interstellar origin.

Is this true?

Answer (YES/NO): NO